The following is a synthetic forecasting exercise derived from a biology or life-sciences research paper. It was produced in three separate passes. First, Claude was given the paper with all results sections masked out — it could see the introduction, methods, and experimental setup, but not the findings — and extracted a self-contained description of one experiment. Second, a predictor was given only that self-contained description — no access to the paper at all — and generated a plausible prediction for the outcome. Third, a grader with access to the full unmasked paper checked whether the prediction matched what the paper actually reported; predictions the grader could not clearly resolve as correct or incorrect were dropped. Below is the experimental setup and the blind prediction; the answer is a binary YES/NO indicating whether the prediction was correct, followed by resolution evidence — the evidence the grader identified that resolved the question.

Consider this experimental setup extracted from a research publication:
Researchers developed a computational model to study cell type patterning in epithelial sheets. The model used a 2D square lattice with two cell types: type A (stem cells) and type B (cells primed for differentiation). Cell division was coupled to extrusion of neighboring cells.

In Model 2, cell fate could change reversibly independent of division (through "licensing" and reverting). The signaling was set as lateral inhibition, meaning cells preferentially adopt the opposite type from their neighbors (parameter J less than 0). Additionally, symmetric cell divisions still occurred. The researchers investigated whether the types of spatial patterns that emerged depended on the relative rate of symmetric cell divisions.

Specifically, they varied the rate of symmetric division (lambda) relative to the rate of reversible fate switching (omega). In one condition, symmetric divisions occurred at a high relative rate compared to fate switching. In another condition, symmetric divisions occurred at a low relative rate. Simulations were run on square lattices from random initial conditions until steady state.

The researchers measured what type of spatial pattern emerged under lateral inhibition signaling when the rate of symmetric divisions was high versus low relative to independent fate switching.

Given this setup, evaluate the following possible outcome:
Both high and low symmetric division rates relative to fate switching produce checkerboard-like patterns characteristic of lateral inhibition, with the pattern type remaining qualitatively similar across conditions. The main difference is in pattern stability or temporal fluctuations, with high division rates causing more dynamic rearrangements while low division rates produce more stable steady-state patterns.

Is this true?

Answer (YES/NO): NO